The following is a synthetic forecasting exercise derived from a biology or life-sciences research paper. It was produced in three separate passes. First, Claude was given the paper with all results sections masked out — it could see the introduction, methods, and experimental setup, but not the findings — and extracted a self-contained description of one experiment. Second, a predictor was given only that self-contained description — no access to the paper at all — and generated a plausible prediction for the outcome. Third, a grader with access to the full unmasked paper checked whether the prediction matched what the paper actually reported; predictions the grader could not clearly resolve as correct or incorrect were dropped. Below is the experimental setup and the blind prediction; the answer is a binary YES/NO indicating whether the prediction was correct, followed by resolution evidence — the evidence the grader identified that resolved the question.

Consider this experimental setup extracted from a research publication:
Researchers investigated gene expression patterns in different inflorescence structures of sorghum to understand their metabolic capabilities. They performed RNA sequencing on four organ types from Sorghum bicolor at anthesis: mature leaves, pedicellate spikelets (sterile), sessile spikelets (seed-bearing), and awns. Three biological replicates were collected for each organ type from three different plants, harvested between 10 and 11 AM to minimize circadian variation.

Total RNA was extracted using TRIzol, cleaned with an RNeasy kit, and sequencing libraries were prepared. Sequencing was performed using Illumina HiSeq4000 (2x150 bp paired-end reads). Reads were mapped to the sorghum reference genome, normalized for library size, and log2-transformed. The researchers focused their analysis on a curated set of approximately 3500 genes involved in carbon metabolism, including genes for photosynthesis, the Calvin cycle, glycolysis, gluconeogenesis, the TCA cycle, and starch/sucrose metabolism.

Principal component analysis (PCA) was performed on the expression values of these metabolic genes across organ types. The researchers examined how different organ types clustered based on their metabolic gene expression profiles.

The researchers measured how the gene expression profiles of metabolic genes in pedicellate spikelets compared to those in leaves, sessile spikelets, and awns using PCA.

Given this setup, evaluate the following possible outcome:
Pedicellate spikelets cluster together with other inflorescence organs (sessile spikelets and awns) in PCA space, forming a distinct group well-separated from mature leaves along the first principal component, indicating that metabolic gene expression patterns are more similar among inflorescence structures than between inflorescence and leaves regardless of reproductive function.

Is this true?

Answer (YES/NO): NO